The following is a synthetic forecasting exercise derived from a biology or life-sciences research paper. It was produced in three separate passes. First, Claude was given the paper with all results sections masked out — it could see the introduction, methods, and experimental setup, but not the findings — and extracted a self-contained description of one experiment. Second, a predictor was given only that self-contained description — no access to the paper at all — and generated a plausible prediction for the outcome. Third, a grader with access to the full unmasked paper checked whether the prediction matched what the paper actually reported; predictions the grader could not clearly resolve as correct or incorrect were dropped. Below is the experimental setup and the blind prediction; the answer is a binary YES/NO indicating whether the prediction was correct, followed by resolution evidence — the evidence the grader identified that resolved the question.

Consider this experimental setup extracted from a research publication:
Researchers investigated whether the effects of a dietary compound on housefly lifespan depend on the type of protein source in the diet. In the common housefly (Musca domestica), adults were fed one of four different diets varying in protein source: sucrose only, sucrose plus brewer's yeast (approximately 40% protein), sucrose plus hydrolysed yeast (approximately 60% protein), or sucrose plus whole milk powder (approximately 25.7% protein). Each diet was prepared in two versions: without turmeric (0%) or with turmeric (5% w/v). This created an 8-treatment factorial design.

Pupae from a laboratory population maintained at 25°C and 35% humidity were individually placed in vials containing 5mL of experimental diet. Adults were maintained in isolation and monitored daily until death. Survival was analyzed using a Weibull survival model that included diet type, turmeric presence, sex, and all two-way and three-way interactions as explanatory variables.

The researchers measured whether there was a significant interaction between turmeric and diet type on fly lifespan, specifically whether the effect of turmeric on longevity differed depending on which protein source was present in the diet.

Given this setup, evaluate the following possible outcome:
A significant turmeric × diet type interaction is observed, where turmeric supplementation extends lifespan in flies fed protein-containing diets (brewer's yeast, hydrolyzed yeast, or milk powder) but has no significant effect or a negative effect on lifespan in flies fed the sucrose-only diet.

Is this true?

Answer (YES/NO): NO